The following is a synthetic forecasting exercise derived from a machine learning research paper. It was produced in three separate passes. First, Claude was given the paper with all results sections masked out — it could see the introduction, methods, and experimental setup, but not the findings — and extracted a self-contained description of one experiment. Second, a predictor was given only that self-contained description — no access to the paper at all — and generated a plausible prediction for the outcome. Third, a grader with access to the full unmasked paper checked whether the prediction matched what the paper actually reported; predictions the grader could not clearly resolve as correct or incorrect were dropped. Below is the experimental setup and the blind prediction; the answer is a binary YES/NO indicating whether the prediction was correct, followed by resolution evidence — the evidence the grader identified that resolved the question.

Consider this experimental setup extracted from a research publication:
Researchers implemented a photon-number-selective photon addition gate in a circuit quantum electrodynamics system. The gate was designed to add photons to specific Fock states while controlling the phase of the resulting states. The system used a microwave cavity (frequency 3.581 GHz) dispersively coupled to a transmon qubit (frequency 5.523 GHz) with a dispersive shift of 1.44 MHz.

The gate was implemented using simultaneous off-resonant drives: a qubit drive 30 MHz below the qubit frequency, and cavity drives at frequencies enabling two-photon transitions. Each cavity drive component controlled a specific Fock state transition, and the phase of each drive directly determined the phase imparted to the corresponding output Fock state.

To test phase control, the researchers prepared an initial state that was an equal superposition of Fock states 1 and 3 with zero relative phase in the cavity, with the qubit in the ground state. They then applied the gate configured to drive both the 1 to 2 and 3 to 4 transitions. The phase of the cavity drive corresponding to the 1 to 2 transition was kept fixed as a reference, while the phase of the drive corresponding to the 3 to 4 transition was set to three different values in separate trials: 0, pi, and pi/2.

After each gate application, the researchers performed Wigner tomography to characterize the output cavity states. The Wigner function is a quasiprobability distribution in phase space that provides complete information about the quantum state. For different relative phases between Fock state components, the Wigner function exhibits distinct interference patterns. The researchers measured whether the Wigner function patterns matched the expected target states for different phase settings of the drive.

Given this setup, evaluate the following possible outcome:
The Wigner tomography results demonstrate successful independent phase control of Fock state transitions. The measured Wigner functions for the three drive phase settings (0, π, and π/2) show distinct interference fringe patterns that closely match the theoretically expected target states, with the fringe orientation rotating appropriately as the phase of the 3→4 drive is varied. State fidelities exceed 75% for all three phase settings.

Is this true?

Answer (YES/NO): YES